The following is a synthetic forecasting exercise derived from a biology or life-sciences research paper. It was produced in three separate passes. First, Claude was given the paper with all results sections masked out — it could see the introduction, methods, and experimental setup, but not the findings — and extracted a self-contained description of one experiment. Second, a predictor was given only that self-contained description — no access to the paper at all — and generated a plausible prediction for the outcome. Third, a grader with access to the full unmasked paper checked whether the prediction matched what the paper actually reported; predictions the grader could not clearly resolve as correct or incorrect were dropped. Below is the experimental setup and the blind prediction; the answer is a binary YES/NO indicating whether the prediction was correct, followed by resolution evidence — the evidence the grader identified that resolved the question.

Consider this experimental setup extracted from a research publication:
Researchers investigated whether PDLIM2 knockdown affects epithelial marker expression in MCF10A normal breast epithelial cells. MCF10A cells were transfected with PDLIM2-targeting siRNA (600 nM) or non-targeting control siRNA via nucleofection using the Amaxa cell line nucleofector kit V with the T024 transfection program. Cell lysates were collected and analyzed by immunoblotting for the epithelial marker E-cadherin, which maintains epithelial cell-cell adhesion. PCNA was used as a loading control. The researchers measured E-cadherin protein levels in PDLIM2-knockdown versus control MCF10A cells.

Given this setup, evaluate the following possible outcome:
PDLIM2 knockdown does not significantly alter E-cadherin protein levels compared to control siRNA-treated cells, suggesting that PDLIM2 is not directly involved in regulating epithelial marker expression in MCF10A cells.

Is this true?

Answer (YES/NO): NO